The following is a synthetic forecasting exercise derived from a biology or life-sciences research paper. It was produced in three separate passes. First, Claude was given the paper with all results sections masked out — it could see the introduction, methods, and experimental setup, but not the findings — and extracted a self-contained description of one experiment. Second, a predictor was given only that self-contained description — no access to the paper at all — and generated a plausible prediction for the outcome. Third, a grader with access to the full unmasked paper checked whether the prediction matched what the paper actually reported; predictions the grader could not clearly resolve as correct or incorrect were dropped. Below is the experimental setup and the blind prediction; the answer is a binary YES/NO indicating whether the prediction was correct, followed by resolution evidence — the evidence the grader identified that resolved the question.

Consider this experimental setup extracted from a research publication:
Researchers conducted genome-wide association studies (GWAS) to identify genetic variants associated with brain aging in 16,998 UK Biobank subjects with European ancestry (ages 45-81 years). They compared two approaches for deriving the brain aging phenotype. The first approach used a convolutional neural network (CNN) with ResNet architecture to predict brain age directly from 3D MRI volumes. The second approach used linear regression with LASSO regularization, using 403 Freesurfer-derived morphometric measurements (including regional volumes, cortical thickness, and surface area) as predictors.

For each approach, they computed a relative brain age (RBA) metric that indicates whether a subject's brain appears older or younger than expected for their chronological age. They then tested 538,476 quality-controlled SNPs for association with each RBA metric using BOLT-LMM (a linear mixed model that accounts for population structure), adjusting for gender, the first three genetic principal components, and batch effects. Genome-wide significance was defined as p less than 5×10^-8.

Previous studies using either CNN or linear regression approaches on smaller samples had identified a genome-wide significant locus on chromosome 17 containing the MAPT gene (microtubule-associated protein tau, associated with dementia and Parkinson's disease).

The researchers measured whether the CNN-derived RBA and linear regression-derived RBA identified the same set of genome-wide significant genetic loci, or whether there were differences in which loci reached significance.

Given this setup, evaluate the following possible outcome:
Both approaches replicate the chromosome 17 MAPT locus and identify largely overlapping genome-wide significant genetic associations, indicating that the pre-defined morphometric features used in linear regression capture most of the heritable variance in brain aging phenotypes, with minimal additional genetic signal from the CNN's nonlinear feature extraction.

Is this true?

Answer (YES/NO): NO